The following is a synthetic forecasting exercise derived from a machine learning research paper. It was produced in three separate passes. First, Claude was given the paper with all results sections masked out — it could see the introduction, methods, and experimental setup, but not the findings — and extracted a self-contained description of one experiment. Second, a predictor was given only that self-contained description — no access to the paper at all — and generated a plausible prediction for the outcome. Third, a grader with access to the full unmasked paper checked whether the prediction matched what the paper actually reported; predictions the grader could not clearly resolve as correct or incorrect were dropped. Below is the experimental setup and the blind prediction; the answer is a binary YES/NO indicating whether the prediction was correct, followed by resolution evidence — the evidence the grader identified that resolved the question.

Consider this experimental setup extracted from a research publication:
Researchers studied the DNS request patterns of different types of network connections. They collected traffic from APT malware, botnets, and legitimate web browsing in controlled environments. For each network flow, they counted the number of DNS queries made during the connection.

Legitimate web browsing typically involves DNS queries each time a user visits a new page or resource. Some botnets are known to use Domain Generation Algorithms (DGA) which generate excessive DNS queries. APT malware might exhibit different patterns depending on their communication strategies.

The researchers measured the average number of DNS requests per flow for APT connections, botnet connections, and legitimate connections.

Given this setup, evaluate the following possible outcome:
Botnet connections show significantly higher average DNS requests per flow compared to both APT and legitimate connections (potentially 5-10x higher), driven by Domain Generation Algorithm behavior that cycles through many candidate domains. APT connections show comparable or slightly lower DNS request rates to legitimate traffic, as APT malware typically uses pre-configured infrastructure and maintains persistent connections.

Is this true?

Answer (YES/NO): NO